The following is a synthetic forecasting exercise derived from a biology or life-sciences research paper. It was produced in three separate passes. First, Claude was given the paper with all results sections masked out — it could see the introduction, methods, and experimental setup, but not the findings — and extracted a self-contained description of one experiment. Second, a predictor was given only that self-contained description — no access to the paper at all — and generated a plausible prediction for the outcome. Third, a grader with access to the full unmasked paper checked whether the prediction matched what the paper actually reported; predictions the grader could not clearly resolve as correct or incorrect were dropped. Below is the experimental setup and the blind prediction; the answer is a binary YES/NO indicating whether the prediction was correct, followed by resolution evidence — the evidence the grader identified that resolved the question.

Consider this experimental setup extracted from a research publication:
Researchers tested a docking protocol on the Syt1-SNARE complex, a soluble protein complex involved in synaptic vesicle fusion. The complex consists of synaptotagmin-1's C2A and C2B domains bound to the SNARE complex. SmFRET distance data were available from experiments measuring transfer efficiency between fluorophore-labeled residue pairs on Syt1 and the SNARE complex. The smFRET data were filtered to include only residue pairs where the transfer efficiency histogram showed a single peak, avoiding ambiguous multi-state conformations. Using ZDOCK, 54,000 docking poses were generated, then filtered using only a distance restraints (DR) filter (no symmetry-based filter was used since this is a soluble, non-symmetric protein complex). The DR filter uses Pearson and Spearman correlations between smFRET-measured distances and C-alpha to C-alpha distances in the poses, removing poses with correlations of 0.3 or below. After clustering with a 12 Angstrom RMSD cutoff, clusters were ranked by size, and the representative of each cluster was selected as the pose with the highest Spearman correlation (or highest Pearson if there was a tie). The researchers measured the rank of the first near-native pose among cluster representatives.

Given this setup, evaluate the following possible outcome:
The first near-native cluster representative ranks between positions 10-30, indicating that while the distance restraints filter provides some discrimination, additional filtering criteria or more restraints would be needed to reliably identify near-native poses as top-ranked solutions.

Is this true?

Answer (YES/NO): NO